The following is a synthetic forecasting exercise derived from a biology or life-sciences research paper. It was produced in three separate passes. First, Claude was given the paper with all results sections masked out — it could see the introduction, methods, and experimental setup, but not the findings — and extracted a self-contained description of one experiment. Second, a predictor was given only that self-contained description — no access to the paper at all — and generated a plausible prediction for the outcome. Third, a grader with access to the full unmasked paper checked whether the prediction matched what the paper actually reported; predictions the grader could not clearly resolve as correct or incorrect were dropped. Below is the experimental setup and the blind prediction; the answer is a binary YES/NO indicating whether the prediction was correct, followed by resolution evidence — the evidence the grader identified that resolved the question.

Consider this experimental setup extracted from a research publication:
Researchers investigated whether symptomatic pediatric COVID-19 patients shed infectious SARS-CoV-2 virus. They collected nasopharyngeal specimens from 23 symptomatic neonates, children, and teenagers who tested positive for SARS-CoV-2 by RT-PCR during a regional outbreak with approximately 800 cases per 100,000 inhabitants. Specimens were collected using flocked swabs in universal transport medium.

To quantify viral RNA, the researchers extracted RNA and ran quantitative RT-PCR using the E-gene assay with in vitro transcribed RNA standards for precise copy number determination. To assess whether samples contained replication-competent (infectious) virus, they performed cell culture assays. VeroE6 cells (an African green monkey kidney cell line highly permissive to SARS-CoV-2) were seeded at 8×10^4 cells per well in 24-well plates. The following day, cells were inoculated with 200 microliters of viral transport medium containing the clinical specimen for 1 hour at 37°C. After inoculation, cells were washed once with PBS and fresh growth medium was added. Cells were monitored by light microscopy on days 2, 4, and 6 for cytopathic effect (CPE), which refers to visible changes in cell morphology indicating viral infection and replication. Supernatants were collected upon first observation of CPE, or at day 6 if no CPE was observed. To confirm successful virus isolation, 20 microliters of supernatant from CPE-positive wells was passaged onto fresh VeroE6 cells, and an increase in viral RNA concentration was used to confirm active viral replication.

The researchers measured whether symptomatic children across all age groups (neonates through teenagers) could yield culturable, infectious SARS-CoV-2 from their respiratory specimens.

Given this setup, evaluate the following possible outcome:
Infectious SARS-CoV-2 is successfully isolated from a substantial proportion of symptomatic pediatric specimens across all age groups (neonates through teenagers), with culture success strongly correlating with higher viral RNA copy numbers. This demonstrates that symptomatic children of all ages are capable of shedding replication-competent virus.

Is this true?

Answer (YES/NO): YES